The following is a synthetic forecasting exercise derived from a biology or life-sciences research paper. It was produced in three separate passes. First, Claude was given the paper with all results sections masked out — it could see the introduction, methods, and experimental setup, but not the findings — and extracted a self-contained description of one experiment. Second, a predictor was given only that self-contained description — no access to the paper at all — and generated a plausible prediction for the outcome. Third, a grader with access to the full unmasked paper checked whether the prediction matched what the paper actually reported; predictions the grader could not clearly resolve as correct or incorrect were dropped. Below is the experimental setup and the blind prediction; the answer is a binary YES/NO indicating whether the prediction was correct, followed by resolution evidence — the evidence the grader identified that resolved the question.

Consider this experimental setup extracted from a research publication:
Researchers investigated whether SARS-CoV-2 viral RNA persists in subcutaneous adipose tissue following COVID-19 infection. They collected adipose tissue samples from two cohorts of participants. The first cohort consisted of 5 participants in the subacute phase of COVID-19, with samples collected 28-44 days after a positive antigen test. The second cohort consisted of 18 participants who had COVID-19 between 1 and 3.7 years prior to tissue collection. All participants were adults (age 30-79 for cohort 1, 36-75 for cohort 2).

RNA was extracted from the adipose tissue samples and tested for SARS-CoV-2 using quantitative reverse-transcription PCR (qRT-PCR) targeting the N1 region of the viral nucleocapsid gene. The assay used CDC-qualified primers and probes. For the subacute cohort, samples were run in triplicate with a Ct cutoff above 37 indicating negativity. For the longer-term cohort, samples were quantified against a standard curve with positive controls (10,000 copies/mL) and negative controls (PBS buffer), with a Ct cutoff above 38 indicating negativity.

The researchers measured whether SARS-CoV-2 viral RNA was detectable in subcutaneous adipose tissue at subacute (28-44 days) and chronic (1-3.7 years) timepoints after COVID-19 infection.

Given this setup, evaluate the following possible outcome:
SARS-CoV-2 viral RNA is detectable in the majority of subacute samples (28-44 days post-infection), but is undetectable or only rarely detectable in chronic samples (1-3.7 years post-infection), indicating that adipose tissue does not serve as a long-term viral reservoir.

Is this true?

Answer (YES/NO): NO